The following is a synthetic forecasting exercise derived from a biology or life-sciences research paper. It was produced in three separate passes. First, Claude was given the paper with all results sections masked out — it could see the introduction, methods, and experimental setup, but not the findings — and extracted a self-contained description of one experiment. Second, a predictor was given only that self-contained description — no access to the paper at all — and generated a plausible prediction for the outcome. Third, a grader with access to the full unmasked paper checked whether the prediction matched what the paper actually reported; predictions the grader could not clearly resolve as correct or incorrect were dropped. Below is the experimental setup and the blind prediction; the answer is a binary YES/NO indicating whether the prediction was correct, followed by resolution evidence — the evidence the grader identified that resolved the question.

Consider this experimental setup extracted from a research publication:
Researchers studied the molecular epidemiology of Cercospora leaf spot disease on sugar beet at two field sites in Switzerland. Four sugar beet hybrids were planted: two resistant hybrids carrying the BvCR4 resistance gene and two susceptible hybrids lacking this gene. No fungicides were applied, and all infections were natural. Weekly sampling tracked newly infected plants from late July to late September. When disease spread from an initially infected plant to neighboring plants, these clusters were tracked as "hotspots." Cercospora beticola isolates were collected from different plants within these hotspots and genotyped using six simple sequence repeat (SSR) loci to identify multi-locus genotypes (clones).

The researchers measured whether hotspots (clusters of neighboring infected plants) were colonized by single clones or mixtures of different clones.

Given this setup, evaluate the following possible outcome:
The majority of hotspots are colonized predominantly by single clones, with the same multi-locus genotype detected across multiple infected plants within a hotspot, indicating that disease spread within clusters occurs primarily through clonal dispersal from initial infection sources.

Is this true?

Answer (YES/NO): NO